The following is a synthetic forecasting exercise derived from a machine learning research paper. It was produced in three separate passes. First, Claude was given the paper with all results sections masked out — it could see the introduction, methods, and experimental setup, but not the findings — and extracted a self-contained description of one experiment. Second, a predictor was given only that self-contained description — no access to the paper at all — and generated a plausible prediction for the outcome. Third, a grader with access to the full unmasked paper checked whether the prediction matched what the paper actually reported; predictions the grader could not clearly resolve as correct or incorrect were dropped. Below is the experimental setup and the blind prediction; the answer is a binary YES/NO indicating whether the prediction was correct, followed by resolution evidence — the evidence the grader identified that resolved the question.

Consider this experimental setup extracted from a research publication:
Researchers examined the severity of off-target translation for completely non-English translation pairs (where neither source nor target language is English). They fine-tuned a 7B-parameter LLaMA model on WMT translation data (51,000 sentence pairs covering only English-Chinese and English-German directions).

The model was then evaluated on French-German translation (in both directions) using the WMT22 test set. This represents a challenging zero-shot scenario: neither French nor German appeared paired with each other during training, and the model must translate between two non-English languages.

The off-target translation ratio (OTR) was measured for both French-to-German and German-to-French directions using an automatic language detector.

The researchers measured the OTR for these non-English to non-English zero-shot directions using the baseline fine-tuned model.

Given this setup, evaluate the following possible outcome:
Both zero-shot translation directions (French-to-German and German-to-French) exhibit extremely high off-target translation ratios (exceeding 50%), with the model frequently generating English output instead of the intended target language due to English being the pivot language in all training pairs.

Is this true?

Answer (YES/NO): YES